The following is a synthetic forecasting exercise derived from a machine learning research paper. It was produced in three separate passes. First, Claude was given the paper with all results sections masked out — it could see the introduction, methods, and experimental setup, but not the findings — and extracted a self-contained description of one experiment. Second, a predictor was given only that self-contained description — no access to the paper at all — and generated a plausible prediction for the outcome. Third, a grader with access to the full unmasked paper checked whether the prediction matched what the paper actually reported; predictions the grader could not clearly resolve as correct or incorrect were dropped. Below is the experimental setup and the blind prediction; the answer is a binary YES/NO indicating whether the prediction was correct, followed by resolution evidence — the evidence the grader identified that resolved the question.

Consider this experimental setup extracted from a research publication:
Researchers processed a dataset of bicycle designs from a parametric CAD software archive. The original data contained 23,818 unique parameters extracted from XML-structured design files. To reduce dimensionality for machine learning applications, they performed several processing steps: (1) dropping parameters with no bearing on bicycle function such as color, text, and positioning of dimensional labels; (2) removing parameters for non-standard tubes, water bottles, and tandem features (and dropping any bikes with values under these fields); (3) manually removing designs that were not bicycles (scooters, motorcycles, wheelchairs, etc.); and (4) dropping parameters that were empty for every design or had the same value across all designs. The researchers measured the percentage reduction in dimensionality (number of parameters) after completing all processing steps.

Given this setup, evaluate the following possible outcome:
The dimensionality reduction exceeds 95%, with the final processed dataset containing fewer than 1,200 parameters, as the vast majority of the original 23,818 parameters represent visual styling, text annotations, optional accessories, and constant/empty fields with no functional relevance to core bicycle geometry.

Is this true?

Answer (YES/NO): NO